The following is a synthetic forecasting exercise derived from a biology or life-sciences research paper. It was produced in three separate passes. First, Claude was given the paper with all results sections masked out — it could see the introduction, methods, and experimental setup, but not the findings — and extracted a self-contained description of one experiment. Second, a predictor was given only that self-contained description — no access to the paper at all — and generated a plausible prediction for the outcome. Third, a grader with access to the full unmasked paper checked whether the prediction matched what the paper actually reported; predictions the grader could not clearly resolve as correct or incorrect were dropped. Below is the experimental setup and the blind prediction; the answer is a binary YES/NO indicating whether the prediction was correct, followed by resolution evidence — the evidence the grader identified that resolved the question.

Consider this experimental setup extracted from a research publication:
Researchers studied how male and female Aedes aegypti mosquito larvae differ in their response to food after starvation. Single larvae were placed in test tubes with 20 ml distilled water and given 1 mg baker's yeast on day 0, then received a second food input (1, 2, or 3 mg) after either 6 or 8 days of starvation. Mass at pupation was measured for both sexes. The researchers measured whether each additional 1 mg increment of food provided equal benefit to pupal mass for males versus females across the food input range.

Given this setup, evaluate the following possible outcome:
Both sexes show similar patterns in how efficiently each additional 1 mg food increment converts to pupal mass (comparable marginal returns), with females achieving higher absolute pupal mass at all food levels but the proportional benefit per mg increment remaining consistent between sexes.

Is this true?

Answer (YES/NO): NO